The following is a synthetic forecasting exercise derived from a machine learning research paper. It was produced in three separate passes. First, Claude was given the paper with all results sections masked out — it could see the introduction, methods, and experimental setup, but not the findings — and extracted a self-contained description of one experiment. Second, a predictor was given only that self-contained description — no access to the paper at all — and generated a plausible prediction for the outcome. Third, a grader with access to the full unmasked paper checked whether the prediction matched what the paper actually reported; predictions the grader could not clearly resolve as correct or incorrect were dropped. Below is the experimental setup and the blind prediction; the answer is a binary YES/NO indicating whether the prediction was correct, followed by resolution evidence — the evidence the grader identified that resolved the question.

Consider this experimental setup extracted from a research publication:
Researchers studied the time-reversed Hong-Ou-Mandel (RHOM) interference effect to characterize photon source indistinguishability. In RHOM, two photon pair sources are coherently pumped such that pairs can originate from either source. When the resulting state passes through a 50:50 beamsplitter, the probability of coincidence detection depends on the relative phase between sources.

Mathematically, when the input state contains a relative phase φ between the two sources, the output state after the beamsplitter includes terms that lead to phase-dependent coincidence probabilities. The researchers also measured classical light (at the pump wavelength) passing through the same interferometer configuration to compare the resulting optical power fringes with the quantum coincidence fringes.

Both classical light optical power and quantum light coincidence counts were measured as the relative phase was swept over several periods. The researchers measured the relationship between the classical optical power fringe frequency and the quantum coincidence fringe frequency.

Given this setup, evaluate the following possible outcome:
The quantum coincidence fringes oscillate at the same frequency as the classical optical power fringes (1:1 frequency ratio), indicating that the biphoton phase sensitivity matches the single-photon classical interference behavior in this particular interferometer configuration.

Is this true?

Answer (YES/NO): NO